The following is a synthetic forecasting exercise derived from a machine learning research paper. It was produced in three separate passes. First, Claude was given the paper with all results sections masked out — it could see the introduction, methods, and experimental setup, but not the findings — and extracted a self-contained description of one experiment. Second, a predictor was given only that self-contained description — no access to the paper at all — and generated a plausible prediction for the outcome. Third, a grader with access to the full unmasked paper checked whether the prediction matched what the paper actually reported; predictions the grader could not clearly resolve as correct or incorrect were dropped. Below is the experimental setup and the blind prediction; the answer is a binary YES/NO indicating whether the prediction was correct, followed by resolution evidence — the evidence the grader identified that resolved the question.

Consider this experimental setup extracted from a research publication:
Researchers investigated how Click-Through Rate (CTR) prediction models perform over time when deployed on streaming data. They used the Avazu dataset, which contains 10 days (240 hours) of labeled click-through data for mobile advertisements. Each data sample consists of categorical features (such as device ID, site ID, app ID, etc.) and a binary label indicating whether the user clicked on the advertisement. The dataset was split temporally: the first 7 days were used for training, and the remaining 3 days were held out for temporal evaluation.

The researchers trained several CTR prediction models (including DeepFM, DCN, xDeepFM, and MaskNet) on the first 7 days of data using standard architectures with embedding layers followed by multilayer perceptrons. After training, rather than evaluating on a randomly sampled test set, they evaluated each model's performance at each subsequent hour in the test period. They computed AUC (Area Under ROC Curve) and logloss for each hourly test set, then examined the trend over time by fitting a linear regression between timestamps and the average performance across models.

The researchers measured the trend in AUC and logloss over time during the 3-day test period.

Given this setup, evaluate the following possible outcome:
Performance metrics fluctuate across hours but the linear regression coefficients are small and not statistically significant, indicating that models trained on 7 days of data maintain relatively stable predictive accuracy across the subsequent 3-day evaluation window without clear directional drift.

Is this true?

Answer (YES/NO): NO